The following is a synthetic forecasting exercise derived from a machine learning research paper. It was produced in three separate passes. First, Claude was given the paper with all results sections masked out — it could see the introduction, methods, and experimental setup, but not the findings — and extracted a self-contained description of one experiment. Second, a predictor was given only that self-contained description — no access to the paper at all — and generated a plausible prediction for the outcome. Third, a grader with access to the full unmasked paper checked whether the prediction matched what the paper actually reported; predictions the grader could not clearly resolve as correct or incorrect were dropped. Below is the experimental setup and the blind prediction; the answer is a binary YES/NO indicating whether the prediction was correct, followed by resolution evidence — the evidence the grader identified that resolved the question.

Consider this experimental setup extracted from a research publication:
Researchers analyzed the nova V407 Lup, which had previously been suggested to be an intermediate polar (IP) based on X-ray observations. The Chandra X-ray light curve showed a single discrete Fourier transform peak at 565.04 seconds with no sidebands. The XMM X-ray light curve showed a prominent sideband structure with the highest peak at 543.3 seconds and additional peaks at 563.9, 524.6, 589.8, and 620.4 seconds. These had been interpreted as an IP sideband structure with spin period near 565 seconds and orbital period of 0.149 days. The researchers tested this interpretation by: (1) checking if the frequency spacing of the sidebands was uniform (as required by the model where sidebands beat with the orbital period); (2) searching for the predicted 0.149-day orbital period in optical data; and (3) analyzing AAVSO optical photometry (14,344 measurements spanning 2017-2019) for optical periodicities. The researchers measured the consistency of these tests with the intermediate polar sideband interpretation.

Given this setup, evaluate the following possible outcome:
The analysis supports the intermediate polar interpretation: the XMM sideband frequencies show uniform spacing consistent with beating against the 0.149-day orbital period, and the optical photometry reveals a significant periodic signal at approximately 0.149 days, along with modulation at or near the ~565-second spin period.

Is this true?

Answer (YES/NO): NO